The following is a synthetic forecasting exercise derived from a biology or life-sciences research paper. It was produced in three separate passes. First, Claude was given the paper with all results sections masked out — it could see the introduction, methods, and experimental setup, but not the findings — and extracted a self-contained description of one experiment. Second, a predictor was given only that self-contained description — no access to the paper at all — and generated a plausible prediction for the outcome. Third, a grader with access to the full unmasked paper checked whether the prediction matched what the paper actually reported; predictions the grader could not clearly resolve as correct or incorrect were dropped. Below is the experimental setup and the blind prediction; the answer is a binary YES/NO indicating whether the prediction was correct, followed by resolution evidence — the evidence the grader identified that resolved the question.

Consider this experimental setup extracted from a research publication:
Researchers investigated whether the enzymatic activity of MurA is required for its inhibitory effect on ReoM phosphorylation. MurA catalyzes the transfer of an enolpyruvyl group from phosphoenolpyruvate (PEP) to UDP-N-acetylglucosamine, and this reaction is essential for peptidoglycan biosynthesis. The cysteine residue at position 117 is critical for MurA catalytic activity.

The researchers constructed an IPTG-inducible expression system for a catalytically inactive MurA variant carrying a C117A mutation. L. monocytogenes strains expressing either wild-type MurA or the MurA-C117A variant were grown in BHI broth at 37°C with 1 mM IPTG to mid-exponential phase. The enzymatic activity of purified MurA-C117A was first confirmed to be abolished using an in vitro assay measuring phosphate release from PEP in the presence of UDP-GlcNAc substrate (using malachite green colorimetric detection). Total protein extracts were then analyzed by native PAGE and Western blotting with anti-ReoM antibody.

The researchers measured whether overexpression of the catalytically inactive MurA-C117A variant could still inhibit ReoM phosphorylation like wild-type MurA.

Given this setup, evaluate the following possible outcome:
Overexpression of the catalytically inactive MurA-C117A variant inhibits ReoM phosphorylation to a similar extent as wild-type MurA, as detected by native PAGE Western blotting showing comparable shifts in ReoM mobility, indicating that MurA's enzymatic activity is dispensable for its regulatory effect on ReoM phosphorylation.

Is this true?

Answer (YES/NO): NO